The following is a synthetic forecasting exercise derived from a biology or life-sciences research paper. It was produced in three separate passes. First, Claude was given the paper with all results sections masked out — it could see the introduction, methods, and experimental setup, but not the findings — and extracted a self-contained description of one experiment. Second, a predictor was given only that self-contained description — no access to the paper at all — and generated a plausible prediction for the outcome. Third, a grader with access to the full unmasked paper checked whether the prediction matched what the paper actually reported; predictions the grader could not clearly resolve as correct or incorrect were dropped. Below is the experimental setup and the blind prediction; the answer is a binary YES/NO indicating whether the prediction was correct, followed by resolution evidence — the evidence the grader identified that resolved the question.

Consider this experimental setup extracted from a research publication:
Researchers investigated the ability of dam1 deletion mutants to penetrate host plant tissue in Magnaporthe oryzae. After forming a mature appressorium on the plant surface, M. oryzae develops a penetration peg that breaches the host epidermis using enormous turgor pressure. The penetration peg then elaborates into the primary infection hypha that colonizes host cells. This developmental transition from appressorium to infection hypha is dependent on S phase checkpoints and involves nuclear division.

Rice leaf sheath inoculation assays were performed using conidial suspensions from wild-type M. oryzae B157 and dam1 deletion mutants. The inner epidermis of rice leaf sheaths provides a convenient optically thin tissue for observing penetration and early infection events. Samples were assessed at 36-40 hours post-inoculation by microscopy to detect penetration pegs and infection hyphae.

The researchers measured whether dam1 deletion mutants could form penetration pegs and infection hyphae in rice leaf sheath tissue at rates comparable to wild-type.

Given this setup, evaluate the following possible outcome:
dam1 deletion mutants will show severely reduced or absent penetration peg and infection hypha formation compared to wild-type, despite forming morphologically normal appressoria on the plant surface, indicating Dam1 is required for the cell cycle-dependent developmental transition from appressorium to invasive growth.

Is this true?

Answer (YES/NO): NO